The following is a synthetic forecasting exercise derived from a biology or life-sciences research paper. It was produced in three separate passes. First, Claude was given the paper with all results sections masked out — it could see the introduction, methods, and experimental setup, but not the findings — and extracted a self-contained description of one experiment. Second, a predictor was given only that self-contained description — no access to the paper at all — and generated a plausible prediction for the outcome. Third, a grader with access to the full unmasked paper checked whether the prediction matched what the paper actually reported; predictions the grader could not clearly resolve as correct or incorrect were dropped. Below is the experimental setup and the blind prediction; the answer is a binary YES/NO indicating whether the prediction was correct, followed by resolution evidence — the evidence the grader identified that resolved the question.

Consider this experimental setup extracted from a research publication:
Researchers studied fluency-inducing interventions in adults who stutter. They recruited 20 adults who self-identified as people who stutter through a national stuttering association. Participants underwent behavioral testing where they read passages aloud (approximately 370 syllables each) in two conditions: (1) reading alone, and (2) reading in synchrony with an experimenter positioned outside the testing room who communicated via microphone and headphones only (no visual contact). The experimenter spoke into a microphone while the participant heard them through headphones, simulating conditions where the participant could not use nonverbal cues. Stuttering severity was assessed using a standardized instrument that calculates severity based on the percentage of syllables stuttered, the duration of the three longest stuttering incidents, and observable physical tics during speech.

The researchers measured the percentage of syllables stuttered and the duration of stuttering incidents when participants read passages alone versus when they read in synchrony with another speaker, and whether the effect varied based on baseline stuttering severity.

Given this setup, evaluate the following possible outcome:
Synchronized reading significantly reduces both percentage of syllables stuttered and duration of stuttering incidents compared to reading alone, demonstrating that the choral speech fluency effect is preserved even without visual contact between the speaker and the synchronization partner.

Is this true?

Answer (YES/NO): YES